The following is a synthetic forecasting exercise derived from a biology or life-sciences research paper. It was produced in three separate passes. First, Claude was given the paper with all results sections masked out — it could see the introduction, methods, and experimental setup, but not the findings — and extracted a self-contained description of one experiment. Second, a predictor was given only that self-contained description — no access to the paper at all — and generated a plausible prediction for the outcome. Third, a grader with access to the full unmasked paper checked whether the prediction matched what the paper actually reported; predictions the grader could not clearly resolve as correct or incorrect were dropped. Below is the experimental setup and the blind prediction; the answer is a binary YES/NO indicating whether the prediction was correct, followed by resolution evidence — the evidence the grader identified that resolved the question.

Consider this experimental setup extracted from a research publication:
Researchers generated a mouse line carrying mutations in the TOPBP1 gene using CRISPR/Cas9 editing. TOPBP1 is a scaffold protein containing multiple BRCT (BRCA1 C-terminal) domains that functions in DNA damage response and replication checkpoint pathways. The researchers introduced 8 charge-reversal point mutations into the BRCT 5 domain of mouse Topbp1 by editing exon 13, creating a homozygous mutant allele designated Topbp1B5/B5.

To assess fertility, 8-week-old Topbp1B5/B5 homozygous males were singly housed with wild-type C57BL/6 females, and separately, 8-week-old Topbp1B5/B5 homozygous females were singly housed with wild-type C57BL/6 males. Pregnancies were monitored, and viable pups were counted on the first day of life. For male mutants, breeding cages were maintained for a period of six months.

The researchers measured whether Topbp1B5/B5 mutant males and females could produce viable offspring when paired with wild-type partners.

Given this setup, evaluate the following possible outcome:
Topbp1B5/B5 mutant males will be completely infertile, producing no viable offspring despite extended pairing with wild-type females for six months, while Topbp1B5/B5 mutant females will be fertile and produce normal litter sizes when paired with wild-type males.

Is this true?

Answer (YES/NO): YES